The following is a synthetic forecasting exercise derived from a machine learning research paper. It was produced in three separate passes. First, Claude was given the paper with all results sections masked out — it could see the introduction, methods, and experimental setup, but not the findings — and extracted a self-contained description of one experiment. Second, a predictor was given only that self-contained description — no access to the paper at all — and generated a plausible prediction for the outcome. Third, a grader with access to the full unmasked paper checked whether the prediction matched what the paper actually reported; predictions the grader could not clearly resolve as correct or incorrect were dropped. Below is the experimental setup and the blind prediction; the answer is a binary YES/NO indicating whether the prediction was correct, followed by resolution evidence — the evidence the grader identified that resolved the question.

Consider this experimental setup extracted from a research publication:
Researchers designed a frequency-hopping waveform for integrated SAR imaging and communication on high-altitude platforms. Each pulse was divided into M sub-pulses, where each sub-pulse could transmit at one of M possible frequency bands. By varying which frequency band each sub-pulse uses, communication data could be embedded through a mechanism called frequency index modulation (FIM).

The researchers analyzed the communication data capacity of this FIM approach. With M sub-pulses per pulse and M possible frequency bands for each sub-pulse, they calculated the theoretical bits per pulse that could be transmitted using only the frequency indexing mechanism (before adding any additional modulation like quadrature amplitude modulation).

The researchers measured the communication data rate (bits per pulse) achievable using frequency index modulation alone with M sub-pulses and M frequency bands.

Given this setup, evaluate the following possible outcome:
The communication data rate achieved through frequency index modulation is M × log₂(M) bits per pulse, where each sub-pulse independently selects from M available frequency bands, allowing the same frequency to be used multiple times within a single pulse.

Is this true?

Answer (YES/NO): YES